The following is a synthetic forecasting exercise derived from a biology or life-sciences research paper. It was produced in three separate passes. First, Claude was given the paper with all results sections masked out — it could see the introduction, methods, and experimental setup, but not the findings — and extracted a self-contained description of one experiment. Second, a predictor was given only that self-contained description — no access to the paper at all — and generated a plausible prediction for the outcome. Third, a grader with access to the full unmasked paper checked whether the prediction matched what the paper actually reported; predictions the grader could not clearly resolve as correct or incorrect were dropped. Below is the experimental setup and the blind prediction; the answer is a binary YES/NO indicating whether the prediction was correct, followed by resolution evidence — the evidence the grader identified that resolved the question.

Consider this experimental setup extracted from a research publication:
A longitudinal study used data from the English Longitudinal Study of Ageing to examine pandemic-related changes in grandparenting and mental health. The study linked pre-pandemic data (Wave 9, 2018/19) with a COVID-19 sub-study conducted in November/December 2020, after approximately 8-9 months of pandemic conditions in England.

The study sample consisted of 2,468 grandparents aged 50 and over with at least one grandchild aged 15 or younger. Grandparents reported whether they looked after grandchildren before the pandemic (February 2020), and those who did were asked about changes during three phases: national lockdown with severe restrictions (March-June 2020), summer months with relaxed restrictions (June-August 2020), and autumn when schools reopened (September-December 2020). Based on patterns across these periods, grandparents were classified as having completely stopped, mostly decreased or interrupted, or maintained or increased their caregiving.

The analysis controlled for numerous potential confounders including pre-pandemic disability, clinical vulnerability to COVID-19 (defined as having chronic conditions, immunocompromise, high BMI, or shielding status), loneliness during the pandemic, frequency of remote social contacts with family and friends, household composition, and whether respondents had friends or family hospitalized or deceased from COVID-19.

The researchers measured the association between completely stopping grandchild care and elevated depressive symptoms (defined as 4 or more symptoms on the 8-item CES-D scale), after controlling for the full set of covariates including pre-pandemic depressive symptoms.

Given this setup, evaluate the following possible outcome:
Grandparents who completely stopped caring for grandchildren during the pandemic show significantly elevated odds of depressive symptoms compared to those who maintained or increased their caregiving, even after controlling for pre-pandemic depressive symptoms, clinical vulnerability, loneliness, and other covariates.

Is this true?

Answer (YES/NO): YES